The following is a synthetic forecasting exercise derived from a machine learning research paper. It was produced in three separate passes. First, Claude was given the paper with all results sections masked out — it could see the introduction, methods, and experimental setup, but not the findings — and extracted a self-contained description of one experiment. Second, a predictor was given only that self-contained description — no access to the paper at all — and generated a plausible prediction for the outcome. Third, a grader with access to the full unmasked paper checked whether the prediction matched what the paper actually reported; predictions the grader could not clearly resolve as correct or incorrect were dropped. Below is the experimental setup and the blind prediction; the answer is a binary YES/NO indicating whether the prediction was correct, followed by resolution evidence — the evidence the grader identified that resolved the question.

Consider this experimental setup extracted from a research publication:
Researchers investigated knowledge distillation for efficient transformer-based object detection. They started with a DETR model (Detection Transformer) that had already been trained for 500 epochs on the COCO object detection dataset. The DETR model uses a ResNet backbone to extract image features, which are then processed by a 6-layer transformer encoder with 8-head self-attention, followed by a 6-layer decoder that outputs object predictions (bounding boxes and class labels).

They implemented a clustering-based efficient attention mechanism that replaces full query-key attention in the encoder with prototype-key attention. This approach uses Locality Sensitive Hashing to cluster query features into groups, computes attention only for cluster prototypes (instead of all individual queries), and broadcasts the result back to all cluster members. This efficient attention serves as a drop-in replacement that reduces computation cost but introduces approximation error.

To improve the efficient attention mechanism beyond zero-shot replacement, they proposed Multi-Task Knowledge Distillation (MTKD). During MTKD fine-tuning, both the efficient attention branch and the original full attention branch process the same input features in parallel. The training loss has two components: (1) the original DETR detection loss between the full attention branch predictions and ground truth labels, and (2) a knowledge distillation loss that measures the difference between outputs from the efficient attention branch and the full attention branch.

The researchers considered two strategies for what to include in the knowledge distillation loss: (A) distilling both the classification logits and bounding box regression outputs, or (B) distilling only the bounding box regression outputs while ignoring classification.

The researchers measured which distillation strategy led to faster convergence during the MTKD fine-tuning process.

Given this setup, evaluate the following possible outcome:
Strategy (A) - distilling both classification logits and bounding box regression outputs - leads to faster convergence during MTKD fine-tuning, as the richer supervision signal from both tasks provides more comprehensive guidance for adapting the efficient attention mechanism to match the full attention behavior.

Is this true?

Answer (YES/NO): NO